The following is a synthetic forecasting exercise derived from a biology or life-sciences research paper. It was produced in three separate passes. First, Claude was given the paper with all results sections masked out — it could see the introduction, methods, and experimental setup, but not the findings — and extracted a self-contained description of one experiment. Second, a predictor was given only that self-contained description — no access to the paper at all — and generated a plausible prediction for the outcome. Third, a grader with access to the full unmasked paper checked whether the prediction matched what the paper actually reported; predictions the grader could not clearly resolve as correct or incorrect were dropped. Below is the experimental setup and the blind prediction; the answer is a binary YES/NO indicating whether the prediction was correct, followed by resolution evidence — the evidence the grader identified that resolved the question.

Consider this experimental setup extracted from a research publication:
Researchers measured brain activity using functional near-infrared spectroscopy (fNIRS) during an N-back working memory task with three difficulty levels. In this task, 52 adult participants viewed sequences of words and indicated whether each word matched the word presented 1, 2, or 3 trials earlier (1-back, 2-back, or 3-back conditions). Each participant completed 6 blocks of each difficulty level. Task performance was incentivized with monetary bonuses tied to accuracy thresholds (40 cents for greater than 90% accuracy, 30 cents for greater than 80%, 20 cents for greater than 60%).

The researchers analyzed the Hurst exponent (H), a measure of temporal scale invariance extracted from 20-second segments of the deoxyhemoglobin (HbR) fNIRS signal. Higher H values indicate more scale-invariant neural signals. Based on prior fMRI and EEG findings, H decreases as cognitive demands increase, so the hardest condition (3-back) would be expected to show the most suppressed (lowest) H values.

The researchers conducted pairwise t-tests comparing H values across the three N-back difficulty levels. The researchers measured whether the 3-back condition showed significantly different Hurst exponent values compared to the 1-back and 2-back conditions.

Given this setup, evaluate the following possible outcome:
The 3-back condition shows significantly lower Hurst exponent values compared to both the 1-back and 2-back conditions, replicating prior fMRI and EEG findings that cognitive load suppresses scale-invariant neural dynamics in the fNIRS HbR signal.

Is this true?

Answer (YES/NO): NO